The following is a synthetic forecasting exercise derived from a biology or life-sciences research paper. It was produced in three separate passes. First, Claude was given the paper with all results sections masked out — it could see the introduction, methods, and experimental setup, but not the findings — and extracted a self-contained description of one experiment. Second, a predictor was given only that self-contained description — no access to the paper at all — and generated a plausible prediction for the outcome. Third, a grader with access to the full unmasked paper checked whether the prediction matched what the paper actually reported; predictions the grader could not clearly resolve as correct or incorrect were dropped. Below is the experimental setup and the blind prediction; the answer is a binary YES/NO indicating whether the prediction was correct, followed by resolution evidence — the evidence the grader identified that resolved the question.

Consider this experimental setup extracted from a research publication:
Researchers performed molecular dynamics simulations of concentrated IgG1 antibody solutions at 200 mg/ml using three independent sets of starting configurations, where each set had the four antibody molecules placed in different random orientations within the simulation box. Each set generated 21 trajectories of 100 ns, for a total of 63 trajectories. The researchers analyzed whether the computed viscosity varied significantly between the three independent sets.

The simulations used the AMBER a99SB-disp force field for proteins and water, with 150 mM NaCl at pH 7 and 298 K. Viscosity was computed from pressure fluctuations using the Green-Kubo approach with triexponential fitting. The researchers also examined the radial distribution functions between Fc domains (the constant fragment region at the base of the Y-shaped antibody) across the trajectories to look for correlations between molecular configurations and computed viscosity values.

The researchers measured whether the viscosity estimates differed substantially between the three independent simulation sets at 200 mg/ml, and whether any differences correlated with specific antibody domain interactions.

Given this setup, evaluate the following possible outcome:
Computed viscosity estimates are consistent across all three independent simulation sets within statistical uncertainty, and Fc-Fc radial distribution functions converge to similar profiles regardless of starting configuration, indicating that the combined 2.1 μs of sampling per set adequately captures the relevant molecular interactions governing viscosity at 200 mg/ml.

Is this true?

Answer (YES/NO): NO